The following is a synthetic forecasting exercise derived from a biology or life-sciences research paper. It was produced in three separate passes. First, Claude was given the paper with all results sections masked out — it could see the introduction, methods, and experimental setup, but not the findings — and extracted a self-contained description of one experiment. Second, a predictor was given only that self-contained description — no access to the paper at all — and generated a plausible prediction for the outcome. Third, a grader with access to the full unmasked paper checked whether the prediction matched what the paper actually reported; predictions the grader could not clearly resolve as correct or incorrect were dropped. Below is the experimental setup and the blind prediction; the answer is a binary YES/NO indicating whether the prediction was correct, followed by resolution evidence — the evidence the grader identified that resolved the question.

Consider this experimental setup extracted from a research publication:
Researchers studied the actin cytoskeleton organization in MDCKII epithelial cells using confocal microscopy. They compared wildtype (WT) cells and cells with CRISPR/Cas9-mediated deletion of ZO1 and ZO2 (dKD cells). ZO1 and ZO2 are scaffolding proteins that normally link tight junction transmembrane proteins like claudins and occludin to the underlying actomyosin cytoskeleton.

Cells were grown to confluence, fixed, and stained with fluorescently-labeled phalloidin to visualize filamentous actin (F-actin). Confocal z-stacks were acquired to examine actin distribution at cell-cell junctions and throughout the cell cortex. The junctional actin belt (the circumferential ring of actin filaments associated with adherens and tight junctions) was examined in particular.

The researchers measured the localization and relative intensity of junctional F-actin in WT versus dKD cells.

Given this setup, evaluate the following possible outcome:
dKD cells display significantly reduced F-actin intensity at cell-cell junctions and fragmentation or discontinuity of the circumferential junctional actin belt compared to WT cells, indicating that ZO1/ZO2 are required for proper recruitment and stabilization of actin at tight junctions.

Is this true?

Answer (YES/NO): NO